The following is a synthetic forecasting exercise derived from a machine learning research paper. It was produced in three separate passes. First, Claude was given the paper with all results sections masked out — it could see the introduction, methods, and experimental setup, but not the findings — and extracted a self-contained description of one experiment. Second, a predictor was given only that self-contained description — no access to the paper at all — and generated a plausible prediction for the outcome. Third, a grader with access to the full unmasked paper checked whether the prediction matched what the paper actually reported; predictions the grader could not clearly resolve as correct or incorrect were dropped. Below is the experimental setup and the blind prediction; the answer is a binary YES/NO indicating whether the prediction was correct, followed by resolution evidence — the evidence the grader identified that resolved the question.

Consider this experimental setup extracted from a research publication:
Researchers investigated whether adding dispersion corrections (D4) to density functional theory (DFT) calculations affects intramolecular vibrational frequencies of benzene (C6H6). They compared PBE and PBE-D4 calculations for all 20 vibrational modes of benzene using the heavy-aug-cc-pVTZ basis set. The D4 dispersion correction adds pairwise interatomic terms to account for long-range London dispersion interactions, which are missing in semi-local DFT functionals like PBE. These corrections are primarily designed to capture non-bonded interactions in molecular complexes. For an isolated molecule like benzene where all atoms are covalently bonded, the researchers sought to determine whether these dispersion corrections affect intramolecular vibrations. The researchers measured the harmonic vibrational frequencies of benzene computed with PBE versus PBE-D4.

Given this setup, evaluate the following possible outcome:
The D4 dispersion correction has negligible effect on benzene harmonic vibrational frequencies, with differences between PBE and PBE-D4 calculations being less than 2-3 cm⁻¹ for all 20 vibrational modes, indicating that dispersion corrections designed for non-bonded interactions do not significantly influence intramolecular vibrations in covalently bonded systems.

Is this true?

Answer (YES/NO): YES